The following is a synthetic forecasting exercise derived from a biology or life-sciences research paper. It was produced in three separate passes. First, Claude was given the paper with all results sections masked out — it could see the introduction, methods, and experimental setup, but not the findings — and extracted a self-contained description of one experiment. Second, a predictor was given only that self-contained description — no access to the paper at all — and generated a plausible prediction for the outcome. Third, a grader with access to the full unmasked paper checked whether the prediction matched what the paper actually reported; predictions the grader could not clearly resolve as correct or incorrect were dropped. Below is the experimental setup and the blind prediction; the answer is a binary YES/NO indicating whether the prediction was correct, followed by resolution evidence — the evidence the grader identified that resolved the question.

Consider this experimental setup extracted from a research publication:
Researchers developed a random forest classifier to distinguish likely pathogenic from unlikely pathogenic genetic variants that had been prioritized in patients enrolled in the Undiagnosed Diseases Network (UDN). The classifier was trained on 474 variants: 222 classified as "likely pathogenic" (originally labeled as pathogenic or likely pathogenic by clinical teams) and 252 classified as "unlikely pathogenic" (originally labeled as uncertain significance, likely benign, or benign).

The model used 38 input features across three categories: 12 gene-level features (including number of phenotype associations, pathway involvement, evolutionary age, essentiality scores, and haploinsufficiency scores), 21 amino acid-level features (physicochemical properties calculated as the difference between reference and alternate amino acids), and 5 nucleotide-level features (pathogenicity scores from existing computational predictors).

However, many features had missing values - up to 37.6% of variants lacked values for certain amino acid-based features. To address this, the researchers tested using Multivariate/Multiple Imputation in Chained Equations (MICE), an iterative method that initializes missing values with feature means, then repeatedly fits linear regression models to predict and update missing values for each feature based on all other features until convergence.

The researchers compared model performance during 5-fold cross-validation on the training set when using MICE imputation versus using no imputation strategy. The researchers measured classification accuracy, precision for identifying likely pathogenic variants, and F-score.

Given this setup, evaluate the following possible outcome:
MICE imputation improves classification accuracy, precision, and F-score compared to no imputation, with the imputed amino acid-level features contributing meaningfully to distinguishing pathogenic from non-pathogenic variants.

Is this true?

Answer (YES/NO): NO